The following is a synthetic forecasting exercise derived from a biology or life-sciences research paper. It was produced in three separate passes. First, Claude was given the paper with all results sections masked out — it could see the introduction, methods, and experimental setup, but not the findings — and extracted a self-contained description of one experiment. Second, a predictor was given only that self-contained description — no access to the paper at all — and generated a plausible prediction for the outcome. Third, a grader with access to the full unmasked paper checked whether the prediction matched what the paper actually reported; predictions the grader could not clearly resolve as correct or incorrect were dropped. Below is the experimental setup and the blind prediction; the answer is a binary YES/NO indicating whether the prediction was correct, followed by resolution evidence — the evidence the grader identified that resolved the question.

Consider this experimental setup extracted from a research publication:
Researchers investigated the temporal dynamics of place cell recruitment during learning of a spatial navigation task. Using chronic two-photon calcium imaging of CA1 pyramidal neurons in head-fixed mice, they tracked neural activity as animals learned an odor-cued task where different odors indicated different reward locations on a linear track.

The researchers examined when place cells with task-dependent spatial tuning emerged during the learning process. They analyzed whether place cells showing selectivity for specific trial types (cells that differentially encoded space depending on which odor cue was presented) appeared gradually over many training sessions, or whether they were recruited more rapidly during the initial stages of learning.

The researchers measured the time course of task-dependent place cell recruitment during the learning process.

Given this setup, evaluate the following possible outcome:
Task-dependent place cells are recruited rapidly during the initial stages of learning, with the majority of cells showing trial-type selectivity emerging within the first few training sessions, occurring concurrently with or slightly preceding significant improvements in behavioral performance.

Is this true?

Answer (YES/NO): YES